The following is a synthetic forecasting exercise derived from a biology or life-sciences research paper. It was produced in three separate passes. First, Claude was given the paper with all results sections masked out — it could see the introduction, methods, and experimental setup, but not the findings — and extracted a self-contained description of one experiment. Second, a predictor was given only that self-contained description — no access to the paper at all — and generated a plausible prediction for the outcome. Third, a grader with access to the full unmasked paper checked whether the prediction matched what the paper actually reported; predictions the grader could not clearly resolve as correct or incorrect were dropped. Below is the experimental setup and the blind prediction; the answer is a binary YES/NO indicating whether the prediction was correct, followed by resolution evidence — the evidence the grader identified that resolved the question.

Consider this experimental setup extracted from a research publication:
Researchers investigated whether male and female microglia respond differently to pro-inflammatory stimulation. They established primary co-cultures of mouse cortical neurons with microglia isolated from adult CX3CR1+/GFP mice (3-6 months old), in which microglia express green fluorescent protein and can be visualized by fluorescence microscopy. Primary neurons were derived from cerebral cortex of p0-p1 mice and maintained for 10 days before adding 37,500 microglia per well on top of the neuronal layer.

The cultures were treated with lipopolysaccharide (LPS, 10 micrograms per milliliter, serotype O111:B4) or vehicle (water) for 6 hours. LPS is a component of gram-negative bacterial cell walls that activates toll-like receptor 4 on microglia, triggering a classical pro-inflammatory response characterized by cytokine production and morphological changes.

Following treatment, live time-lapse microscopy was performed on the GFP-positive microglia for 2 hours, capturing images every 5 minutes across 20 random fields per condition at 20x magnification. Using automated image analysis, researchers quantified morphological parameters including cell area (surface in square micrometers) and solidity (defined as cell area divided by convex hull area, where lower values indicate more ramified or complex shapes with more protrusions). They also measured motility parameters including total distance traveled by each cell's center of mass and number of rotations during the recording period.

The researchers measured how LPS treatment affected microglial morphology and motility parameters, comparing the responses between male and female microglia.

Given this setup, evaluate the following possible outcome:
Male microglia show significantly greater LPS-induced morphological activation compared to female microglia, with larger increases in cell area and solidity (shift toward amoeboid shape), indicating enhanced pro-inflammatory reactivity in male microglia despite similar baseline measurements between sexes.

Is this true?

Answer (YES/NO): NO